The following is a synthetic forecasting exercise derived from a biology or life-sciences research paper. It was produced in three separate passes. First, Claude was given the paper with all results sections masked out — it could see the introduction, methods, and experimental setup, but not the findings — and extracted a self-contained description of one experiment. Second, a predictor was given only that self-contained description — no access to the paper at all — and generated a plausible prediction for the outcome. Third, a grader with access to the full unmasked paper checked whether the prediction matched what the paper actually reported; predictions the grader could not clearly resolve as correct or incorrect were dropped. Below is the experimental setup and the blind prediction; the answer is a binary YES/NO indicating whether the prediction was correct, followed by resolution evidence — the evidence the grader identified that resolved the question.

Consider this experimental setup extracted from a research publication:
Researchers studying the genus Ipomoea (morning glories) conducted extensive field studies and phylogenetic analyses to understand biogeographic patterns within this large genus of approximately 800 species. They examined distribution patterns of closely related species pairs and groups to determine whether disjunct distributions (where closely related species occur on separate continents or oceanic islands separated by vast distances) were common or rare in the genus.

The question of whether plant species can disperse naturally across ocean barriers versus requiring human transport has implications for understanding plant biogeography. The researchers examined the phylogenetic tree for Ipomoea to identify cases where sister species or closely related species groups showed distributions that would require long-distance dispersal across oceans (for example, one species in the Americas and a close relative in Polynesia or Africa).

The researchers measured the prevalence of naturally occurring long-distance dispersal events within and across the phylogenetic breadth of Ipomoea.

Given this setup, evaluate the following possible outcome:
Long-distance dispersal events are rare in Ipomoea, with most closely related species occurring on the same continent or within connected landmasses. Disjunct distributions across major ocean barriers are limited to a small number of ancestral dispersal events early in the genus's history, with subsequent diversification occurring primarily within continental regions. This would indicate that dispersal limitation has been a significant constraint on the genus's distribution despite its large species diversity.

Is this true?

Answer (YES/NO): NO